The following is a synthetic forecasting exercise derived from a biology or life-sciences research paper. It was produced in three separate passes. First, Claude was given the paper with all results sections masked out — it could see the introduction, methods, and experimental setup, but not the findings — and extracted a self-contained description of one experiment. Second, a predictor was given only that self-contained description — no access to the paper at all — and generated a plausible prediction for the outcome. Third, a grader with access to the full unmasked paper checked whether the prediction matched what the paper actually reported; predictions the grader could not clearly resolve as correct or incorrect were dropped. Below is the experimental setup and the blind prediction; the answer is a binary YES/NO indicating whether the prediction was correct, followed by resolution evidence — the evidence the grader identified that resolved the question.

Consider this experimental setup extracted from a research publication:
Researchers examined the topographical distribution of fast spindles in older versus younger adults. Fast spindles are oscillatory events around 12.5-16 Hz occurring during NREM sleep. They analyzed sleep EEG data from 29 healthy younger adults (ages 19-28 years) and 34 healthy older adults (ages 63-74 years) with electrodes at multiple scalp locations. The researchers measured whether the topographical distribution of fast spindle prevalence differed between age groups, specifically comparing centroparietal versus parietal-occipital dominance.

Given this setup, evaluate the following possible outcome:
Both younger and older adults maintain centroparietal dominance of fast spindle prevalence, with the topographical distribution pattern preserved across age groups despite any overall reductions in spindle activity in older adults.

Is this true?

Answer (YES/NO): NO